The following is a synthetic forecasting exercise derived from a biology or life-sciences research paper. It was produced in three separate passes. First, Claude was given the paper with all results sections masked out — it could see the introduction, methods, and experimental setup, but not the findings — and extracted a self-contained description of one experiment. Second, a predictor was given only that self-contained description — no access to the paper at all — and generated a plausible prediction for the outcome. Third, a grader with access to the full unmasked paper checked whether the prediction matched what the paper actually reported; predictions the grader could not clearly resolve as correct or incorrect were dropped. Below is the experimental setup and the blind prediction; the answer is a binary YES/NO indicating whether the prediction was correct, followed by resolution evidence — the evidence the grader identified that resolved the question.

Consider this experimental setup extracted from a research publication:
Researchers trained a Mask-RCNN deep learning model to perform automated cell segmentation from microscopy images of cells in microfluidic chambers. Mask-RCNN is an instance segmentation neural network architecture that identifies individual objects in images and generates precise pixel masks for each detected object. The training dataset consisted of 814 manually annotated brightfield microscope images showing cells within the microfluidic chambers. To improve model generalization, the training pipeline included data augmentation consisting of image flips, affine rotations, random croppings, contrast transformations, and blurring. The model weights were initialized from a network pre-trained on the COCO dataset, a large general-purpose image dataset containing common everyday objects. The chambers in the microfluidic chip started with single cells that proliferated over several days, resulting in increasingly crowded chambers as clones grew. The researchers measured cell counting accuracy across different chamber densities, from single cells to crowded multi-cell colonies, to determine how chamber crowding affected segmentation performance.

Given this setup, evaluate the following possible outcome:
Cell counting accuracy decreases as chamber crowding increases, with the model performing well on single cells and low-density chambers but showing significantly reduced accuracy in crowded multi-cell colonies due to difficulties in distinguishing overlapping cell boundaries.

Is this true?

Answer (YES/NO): YES